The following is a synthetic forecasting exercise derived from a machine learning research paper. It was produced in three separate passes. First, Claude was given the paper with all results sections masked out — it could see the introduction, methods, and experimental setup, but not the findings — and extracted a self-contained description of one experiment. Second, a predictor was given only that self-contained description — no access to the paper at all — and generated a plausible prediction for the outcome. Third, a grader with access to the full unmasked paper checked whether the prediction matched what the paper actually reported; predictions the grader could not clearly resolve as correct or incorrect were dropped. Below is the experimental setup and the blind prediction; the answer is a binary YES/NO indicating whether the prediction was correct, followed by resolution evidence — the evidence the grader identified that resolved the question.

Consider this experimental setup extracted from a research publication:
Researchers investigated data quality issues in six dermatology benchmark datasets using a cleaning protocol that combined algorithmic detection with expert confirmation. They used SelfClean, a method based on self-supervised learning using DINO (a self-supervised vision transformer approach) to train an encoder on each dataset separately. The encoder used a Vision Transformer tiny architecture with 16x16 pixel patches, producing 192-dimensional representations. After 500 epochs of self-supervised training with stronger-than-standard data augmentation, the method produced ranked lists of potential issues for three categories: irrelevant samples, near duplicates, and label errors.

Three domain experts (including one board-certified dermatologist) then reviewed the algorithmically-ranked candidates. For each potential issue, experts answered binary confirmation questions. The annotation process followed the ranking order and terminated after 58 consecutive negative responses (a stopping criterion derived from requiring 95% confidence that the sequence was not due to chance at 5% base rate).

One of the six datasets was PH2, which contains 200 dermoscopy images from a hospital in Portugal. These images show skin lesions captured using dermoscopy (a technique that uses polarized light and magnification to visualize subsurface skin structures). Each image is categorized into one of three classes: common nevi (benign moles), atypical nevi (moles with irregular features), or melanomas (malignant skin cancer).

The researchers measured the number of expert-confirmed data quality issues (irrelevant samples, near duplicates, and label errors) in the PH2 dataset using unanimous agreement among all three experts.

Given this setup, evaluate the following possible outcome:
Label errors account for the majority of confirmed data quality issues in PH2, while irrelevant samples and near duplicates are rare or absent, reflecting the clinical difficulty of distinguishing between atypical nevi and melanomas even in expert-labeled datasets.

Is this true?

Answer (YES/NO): NO